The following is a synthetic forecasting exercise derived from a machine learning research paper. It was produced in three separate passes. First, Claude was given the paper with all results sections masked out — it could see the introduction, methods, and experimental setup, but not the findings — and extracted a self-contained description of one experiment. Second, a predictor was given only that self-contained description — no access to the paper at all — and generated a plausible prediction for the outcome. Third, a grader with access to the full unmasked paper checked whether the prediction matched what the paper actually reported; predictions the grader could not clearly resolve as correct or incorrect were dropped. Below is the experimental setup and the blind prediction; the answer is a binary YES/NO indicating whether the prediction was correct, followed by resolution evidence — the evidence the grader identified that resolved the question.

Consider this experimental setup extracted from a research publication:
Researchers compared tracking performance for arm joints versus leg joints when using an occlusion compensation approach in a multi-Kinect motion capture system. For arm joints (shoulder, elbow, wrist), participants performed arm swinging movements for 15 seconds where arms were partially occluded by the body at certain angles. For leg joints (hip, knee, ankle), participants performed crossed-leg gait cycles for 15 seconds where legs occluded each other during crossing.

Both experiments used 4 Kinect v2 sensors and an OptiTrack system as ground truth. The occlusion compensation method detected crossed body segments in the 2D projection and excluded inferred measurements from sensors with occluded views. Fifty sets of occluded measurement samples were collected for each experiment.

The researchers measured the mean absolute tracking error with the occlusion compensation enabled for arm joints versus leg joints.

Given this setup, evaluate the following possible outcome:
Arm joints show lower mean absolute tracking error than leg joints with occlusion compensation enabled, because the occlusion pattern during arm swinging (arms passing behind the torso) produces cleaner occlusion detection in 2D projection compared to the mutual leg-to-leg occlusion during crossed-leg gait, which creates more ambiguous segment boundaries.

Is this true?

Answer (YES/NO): YES